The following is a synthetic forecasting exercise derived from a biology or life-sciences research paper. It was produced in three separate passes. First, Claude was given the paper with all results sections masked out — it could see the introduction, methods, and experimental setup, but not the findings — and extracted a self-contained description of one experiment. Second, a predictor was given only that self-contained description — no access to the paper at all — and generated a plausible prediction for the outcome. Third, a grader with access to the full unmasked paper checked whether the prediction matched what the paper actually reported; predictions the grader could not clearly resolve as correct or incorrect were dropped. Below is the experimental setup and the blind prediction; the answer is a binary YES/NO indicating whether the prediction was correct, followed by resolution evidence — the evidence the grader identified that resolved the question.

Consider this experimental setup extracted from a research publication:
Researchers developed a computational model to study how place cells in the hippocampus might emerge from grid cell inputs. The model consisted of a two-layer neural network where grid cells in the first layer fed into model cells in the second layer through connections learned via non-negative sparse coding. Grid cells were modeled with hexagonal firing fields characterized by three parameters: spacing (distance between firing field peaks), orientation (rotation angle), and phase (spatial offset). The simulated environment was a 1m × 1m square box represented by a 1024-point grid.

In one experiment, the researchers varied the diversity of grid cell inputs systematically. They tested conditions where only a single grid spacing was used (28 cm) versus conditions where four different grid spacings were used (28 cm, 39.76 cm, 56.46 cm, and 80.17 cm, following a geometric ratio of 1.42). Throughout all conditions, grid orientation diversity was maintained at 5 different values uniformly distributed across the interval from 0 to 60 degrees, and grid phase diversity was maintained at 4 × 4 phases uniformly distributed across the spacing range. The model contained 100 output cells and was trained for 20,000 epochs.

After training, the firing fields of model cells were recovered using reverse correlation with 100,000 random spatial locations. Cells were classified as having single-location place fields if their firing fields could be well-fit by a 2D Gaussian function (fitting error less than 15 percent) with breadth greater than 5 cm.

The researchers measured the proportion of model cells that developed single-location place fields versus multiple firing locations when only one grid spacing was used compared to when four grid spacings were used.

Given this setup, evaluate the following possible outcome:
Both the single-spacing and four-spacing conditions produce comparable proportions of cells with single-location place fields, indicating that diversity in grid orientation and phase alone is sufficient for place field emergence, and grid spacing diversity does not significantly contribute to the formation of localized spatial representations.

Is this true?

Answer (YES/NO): NO